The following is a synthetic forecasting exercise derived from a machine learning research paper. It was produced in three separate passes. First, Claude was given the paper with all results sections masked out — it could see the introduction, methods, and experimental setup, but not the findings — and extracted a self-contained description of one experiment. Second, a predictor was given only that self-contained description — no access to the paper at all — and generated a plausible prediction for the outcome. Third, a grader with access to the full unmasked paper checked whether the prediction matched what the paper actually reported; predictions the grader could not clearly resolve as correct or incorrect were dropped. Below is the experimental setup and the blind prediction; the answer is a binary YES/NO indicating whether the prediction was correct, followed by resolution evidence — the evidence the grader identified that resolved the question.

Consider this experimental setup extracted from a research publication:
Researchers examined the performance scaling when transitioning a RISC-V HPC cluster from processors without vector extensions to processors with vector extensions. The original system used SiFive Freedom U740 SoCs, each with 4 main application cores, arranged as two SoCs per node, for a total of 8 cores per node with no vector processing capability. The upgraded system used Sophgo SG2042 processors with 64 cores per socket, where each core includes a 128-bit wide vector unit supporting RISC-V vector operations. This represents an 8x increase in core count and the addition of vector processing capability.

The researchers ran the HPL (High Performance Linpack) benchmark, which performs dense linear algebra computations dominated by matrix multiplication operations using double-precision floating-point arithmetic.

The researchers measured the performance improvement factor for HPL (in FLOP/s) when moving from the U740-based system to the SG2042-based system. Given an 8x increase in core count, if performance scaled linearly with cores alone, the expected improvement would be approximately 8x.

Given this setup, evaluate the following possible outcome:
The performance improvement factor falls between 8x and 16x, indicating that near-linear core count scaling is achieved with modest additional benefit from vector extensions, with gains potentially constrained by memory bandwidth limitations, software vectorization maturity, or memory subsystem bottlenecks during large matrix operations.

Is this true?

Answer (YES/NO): NO